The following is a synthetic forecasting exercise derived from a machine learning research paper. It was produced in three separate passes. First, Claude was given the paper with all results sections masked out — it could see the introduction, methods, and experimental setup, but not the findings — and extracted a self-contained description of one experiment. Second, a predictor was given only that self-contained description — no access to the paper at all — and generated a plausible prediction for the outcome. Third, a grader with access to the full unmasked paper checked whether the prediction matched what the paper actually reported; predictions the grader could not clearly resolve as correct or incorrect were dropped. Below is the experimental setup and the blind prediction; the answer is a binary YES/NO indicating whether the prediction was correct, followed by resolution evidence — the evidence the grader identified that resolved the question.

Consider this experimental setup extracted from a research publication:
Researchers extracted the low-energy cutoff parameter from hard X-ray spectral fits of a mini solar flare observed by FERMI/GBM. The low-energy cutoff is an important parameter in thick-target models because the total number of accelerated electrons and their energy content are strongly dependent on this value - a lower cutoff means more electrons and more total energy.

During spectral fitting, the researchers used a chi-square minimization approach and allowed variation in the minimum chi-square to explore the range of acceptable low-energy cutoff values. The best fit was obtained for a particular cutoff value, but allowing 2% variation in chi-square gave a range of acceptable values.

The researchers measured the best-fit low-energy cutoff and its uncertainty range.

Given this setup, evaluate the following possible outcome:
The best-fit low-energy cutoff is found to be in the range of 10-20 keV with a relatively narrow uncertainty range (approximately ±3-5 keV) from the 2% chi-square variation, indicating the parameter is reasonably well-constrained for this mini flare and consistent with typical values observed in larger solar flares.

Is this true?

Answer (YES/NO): YES